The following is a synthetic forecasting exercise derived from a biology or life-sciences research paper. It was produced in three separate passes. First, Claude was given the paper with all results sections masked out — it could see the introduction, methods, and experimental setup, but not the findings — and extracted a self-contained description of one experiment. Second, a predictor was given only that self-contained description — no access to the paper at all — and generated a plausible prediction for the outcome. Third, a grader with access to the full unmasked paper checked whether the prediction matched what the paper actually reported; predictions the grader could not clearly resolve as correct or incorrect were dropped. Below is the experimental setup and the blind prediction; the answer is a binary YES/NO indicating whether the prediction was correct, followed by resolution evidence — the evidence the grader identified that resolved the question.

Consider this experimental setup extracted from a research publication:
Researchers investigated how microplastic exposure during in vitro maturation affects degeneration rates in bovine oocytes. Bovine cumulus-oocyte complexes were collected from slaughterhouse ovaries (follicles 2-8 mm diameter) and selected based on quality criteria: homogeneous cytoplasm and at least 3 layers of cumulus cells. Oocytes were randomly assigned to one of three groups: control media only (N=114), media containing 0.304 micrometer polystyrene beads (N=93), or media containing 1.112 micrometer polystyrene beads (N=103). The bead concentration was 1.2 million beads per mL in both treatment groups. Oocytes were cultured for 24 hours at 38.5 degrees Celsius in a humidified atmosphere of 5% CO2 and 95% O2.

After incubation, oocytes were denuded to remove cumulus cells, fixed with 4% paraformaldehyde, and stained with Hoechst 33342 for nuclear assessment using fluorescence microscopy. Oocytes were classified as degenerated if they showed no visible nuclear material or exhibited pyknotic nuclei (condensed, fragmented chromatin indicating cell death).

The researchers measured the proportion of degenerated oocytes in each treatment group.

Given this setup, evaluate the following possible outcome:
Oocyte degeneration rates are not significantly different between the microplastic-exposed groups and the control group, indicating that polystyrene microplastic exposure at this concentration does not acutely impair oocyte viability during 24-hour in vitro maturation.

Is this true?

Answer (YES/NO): YES